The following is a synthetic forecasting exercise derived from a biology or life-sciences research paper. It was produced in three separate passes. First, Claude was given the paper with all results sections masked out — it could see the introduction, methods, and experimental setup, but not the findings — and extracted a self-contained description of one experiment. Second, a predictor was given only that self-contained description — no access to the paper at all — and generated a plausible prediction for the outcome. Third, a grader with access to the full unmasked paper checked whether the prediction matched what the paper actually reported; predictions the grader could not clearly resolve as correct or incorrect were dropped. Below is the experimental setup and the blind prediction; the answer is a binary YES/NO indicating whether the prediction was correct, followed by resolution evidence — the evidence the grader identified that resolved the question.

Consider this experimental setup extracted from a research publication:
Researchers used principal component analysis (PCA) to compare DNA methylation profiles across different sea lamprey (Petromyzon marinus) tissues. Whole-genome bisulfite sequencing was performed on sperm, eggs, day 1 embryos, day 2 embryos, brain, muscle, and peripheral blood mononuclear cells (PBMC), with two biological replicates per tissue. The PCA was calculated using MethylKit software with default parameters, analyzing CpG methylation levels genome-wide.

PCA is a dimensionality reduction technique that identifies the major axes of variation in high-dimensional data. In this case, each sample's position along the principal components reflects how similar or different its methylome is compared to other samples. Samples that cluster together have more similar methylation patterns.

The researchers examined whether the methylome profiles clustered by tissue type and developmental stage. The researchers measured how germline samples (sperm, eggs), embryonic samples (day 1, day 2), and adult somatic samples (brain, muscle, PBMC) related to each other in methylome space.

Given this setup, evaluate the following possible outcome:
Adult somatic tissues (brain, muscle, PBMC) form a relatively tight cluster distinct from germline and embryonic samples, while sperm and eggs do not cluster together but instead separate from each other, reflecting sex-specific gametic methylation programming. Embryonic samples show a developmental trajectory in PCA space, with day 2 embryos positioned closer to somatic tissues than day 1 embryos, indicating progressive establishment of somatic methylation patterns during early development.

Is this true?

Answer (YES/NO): NO